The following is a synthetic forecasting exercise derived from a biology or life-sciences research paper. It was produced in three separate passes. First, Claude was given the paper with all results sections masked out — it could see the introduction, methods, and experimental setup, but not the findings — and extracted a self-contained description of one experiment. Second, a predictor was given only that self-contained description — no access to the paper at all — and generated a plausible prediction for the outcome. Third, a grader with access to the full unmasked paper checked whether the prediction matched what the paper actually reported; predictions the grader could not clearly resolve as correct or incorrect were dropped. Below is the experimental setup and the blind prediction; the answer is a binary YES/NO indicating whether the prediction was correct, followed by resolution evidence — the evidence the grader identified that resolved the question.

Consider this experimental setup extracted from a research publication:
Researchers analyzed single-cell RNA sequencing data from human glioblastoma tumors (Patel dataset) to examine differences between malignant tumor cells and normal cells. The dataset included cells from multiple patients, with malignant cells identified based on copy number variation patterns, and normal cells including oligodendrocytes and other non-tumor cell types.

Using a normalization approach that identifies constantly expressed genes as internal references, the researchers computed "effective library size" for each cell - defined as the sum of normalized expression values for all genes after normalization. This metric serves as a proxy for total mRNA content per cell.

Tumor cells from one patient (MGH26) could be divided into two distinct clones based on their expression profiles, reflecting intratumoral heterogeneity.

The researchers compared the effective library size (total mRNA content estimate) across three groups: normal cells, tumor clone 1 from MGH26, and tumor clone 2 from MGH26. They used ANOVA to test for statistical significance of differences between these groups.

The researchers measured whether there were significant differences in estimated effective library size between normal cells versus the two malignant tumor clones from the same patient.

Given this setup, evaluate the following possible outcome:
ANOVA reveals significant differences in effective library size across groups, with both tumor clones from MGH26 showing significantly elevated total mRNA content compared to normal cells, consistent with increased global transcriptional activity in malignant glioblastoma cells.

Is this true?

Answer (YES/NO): NO